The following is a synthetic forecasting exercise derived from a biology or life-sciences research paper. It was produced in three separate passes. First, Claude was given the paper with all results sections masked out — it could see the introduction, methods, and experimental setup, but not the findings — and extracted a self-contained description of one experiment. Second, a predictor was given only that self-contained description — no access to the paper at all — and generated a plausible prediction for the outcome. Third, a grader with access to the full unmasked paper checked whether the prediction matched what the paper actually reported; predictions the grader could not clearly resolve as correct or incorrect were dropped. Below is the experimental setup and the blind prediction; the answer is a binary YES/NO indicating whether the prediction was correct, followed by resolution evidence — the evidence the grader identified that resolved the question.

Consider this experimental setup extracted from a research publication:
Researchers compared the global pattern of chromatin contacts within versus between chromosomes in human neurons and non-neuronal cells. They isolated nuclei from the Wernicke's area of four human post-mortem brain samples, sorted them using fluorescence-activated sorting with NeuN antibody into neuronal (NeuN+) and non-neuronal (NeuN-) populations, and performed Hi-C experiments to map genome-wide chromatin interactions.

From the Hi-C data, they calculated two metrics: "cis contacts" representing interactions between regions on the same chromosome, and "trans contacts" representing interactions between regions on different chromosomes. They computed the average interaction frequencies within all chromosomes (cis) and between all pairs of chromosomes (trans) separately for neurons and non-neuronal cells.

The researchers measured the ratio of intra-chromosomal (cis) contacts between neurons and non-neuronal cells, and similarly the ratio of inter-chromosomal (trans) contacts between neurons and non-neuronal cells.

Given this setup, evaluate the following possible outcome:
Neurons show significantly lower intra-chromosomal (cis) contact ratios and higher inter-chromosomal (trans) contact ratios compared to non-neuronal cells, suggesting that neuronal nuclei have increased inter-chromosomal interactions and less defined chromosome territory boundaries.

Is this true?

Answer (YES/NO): NO